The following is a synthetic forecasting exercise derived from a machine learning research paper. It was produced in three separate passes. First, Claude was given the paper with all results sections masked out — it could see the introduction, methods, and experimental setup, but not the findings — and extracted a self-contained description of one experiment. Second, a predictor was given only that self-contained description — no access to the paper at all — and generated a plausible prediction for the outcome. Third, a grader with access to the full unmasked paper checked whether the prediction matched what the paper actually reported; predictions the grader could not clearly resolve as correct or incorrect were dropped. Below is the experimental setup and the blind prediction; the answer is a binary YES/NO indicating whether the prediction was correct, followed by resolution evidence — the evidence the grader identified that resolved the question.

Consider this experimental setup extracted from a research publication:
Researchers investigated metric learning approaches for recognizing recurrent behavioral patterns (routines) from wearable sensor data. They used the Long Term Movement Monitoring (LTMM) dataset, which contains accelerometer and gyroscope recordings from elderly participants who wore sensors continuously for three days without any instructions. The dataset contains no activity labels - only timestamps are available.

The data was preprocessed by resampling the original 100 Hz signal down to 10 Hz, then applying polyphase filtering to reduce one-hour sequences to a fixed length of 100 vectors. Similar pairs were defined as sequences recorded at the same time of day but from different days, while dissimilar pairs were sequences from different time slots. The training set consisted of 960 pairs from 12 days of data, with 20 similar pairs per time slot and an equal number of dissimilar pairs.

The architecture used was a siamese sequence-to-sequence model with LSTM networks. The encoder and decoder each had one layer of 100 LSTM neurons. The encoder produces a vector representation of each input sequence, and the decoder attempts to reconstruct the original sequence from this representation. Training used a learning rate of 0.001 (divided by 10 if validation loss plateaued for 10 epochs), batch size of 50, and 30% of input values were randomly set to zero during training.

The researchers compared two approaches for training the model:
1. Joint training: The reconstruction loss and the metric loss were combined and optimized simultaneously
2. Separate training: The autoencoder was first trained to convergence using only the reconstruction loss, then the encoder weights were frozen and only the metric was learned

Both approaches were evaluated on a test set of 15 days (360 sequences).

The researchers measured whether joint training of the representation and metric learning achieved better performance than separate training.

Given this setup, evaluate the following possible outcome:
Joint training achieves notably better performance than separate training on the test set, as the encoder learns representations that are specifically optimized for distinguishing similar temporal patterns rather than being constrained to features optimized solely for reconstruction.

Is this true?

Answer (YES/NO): NO